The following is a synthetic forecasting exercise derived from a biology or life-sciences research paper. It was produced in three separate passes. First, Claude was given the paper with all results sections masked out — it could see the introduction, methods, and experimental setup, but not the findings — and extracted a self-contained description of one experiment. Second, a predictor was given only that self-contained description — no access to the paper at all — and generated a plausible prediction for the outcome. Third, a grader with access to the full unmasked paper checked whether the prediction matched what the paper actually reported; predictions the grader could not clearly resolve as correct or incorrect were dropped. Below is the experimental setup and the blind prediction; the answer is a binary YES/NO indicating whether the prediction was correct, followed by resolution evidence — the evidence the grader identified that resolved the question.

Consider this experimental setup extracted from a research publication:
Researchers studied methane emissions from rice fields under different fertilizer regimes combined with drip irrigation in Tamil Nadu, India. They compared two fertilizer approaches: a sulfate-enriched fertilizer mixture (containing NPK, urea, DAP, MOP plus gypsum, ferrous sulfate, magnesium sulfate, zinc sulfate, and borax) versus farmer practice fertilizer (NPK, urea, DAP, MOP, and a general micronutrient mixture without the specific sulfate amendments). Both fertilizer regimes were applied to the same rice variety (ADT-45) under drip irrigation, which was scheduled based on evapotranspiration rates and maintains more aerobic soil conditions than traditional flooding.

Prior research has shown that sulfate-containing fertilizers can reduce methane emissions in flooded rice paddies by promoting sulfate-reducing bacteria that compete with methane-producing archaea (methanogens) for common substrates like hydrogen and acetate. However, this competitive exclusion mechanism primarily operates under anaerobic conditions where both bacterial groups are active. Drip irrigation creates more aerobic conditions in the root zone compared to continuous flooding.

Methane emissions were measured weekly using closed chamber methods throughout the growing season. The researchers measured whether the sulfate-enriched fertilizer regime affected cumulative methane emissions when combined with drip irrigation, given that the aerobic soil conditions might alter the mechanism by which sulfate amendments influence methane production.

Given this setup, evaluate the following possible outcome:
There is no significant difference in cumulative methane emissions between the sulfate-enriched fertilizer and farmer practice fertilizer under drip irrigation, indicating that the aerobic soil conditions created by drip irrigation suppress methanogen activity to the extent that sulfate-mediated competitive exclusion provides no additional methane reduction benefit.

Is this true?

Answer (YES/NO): NO